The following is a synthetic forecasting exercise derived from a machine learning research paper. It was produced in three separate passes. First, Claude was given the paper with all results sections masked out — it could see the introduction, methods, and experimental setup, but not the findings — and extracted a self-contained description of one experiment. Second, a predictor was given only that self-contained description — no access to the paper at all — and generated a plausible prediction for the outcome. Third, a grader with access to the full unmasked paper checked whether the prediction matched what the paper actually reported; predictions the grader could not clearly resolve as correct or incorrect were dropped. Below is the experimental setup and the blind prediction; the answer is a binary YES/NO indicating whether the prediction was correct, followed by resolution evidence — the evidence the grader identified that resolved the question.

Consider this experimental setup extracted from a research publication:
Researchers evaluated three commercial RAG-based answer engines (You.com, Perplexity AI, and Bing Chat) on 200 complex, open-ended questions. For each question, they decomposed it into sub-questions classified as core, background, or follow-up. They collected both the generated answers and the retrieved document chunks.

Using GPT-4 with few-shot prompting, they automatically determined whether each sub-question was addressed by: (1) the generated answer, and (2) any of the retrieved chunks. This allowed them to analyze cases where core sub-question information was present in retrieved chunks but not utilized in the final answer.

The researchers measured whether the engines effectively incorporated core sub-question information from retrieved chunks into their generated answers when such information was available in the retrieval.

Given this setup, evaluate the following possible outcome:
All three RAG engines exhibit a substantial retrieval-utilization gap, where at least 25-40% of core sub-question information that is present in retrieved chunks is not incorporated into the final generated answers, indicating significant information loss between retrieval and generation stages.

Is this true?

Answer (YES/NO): NO